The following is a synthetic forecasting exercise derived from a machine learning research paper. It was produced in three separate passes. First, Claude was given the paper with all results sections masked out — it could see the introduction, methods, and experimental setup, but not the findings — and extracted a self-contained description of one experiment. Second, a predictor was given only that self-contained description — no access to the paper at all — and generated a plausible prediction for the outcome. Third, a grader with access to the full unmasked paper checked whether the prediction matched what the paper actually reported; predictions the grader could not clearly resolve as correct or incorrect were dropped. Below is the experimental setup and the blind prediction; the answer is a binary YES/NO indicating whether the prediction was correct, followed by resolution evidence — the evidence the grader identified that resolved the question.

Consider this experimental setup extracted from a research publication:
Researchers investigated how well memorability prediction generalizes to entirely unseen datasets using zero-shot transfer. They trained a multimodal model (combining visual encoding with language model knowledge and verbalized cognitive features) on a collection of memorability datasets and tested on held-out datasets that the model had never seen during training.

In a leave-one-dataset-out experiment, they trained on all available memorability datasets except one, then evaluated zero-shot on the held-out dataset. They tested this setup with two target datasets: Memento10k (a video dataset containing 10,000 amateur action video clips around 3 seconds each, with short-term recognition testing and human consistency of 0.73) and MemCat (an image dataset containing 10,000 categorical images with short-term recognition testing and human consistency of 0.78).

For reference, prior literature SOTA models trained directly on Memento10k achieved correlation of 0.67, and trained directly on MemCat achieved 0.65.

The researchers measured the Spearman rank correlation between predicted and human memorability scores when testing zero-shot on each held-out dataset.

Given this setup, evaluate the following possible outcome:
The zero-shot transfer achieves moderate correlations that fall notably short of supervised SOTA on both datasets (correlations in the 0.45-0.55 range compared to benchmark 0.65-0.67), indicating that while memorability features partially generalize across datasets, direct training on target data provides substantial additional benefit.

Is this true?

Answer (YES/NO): NO